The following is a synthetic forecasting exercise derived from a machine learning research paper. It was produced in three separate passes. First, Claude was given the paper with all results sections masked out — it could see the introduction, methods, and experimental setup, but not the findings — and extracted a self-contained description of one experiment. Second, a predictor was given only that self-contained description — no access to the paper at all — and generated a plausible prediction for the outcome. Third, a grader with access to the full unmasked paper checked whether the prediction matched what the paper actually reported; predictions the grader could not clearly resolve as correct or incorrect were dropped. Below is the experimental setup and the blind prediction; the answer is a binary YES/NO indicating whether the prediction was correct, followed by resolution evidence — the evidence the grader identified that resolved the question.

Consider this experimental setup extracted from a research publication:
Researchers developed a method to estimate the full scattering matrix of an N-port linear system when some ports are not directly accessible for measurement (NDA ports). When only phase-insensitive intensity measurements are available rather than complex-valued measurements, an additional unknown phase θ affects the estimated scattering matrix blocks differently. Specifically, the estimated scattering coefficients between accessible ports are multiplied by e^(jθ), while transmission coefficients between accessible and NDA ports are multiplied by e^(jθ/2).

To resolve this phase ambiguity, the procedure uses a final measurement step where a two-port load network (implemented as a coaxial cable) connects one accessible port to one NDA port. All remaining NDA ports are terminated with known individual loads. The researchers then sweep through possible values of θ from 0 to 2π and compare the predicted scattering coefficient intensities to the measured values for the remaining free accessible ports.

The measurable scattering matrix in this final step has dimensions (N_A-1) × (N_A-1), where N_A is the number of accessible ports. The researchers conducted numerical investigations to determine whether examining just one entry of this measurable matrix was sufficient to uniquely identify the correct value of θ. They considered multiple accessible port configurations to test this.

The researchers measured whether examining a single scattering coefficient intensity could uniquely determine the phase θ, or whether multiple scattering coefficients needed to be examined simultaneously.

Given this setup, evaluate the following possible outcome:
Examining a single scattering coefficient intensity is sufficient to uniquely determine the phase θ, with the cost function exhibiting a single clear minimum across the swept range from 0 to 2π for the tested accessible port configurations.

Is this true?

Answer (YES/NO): NO